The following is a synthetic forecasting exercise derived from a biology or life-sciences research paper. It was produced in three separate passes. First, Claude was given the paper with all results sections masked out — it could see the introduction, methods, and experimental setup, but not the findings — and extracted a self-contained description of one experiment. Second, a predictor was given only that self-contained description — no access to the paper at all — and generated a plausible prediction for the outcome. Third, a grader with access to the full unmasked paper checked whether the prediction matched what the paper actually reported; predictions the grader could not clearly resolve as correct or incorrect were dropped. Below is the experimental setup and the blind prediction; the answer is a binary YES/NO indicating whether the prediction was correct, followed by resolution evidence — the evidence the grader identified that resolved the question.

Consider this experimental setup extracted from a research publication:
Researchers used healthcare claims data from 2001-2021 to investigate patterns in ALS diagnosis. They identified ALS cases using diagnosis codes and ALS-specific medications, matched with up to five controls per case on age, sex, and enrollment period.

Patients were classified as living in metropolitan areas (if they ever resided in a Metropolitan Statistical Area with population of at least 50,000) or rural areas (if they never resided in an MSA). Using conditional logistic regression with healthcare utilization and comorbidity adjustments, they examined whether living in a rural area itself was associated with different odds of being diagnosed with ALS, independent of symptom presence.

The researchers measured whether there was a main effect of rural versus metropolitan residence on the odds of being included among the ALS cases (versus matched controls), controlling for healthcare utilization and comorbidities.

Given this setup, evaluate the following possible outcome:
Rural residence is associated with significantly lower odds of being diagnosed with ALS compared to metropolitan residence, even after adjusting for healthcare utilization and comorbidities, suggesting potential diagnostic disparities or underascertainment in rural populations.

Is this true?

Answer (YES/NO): YES